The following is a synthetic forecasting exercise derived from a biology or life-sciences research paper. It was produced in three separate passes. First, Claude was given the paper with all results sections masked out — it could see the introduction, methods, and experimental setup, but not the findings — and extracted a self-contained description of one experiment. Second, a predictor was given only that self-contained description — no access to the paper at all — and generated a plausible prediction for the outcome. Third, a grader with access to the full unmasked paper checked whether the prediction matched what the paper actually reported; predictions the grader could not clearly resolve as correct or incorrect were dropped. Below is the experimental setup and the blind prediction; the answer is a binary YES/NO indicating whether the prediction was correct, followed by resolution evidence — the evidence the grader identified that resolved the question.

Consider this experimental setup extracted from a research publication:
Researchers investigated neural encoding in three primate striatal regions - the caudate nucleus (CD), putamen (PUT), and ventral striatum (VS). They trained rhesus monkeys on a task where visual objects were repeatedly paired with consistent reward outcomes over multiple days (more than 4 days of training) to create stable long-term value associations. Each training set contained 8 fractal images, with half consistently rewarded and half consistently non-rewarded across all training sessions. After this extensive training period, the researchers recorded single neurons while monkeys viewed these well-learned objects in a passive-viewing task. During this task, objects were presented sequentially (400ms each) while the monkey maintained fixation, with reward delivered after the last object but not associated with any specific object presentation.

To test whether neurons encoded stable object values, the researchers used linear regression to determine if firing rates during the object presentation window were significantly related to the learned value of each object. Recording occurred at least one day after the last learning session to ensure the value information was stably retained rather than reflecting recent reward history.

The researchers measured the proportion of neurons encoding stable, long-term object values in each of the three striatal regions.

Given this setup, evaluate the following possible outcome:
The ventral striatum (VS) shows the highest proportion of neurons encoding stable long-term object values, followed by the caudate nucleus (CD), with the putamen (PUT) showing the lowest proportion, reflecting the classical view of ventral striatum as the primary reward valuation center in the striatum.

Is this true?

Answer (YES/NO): YES